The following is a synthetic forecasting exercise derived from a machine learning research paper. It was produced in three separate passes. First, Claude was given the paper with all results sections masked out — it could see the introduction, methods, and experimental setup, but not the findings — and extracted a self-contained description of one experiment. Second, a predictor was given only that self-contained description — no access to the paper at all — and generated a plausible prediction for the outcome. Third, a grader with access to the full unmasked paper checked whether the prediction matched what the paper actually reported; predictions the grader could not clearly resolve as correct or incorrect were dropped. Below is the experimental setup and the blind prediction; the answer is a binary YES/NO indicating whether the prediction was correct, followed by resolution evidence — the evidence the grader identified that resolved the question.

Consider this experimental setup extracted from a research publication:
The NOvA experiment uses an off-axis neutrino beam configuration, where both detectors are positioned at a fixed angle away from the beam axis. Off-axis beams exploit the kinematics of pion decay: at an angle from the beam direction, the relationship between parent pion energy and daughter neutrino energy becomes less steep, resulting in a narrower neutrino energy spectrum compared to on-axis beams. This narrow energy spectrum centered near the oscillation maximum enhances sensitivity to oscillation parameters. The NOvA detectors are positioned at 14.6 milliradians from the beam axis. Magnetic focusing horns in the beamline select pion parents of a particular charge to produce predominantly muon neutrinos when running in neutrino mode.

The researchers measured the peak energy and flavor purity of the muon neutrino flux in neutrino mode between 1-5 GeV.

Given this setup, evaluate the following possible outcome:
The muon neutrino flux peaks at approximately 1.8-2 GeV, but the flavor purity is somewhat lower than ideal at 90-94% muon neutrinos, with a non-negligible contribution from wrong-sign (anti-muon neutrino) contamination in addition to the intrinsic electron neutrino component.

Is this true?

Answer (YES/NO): YES